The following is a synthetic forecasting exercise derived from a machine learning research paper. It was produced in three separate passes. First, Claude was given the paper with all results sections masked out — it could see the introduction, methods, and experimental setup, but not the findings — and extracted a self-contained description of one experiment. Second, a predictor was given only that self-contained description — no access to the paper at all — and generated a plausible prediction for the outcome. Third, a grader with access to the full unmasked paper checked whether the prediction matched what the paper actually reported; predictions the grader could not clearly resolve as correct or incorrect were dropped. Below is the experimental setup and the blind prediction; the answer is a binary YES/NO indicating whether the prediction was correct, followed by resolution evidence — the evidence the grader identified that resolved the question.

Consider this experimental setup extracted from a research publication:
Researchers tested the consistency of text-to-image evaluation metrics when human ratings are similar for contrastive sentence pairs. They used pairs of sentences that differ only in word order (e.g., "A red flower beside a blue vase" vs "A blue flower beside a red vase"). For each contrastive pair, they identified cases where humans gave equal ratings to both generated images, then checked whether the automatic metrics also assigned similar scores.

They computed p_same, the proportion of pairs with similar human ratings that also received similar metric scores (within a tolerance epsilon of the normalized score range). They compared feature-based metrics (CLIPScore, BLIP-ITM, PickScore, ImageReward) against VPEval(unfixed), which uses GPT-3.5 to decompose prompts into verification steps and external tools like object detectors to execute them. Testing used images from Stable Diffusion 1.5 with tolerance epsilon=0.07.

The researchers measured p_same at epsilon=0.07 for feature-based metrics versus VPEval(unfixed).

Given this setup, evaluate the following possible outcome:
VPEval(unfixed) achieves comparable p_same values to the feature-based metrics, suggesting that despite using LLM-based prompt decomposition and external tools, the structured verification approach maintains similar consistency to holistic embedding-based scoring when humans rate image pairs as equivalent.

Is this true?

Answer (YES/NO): NO